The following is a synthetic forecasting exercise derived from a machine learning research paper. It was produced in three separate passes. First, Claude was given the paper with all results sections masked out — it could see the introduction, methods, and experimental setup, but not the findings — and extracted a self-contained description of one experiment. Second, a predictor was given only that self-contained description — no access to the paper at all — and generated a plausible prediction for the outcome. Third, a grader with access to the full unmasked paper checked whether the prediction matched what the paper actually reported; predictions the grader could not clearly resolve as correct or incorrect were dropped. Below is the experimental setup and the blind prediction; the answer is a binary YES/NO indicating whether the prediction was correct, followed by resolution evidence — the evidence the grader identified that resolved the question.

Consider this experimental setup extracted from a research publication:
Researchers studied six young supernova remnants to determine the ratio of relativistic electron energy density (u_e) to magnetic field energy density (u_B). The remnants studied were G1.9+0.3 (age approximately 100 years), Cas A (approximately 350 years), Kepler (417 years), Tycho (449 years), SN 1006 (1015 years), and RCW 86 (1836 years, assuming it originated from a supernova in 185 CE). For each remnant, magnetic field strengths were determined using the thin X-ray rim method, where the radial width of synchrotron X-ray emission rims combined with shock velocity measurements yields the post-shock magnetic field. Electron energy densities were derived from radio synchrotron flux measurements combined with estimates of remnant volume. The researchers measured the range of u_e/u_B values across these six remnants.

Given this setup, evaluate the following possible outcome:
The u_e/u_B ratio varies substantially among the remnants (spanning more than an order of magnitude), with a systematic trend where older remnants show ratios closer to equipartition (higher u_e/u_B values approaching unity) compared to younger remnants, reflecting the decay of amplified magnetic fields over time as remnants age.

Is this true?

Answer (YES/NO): NO